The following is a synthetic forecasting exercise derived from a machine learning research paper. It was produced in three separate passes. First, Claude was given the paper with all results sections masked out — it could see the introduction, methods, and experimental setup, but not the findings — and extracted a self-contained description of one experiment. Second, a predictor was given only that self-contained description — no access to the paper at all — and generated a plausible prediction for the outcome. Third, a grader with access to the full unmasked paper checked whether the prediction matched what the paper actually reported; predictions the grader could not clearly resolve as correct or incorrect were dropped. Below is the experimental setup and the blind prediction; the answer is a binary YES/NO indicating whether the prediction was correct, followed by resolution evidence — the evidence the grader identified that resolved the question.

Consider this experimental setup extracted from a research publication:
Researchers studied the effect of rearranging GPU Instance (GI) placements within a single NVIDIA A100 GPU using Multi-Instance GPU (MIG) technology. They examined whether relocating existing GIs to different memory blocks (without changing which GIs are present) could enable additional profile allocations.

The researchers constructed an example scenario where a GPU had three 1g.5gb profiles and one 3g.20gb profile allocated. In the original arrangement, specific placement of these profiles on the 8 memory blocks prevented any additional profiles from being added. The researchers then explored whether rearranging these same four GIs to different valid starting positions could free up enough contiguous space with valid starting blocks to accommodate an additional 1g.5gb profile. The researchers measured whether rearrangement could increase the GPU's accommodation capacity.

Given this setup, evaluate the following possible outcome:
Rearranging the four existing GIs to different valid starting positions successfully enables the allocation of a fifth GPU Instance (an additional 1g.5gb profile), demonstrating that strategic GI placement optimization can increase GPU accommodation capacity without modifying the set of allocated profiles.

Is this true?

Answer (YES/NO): YES